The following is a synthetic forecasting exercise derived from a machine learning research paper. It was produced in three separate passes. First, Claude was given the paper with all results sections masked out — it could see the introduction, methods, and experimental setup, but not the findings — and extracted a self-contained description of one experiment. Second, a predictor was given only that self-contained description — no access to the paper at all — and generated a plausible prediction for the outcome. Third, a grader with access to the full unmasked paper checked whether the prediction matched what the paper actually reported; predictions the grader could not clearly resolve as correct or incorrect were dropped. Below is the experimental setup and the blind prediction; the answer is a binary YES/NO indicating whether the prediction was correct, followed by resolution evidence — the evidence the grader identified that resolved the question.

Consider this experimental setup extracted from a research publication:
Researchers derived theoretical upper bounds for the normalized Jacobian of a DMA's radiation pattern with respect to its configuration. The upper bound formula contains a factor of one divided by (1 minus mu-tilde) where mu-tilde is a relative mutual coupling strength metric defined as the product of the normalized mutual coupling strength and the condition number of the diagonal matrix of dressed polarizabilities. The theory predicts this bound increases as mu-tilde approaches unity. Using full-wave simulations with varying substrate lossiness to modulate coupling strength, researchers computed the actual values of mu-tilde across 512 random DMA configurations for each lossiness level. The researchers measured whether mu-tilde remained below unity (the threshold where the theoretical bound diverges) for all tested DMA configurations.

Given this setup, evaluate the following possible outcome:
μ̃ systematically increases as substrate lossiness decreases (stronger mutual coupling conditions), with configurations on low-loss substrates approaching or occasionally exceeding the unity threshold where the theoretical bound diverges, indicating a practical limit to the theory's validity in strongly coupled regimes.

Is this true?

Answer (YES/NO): NO